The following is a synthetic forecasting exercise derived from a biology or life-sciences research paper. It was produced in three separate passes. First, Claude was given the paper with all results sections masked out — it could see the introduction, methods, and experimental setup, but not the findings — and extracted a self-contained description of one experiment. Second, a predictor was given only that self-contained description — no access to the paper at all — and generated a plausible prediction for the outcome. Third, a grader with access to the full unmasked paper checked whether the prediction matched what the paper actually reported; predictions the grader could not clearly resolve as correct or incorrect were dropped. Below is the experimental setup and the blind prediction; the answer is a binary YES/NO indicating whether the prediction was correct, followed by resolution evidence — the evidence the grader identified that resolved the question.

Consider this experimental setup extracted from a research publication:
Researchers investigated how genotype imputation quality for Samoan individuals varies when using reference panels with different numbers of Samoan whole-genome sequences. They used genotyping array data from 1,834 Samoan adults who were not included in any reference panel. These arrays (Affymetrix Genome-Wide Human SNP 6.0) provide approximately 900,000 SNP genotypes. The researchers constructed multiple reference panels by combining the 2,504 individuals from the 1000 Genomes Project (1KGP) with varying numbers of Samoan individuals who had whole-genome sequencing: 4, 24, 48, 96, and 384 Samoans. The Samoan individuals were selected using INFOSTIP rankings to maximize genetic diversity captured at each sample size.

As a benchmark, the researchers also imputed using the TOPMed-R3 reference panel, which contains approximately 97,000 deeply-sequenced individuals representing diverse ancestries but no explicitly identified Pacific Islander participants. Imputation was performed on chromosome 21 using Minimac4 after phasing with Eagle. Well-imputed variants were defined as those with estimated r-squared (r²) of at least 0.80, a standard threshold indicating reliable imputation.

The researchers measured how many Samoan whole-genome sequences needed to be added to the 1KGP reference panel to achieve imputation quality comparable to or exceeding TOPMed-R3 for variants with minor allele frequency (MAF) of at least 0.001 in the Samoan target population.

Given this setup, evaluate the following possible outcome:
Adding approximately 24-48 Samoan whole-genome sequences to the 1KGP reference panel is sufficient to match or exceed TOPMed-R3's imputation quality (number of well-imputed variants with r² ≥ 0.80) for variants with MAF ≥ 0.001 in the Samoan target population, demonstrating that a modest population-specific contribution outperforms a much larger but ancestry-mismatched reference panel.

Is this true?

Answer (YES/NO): YES